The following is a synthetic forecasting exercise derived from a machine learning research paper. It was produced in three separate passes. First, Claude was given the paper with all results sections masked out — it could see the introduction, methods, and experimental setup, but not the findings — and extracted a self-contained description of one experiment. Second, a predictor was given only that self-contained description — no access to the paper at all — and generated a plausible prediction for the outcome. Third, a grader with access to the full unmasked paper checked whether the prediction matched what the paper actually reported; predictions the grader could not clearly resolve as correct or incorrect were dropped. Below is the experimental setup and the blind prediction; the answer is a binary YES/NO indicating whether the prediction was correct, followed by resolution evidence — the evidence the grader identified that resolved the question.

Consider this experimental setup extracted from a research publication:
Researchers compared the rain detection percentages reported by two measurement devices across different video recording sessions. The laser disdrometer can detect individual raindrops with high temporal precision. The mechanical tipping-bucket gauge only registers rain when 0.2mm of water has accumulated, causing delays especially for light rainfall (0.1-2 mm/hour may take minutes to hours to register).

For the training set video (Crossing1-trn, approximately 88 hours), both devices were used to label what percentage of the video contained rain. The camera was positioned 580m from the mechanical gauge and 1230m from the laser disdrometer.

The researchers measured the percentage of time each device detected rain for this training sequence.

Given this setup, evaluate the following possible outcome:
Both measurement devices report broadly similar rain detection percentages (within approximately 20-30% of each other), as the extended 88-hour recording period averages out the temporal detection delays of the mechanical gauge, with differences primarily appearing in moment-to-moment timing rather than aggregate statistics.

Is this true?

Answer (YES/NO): YES